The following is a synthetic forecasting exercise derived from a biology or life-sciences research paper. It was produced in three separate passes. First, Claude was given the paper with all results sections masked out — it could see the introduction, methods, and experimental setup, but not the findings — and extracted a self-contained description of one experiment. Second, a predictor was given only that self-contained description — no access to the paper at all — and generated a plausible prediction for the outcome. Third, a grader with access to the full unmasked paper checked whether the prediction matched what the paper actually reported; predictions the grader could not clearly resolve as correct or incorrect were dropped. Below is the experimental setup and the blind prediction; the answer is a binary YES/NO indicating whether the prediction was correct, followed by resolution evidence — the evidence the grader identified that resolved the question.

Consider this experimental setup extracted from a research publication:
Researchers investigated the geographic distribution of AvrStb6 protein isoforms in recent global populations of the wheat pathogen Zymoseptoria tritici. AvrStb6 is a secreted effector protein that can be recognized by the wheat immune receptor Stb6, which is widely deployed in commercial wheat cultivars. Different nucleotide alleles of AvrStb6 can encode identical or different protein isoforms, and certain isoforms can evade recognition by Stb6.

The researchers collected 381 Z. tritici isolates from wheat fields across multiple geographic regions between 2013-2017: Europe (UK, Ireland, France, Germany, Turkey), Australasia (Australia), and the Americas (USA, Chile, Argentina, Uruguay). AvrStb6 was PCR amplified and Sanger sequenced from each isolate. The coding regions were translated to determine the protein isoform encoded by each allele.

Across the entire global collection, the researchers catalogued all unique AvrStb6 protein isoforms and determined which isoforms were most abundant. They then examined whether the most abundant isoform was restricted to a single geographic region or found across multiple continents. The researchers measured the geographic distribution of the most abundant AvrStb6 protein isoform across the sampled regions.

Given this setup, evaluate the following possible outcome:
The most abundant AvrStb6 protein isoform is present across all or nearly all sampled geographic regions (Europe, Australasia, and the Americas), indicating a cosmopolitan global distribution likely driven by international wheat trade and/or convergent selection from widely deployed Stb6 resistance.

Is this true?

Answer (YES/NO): YES